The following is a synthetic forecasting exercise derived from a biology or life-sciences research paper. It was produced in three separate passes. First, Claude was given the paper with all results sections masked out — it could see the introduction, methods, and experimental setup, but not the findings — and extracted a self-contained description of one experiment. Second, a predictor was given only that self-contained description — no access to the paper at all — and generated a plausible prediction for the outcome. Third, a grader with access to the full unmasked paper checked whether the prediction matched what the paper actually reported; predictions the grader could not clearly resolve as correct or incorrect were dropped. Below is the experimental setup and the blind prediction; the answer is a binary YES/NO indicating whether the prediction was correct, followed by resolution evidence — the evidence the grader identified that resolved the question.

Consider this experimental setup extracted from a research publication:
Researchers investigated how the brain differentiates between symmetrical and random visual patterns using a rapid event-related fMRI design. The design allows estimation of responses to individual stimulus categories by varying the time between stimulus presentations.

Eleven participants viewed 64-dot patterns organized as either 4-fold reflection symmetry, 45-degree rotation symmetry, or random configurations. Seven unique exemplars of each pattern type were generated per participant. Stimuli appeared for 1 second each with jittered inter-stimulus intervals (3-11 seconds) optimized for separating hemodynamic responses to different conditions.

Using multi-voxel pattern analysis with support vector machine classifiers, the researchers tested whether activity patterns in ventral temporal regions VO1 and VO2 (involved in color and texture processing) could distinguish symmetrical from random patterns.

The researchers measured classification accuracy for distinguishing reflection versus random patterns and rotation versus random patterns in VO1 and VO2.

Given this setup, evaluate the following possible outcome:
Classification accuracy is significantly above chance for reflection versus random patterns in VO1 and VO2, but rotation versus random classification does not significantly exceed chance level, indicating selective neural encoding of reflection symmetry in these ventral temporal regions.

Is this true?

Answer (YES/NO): NO